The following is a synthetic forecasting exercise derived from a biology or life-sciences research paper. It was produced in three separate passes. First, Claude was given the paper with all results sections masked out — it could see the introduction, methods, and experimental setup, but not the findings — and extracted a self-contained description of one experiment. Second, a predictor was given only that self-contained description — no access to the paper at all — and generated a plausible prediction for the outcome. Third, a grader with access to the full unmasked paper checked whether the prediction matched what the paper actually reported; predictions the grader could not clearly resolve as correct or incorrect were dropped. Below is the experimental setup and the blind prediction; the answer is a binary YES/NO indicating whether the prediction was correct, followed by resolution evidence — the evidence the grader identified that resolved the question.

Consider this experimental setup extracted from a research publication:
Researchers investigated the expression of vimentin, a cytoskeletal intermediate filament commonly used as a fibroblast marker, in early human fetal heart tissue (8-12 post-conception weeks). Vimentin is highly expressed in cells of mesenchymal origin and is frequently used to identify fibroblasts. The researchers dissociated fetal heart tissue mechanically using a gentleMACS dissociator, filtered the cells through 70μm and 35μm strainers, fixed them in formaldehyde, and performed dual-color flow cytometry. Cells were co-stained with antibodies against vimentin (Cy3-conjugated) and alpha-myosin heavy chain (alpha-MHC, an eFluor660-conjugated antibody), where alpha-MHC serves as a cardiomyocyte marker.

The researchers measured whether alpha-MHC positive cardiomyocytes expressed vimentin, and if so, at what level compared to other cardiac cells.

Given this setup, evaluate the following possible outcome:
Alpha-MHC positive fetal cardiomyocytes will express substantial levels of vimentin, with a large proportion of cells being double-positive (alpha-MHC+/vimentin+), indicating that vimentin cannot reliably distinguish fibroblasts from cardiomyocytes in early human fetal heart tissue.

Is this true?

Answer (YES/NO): NO